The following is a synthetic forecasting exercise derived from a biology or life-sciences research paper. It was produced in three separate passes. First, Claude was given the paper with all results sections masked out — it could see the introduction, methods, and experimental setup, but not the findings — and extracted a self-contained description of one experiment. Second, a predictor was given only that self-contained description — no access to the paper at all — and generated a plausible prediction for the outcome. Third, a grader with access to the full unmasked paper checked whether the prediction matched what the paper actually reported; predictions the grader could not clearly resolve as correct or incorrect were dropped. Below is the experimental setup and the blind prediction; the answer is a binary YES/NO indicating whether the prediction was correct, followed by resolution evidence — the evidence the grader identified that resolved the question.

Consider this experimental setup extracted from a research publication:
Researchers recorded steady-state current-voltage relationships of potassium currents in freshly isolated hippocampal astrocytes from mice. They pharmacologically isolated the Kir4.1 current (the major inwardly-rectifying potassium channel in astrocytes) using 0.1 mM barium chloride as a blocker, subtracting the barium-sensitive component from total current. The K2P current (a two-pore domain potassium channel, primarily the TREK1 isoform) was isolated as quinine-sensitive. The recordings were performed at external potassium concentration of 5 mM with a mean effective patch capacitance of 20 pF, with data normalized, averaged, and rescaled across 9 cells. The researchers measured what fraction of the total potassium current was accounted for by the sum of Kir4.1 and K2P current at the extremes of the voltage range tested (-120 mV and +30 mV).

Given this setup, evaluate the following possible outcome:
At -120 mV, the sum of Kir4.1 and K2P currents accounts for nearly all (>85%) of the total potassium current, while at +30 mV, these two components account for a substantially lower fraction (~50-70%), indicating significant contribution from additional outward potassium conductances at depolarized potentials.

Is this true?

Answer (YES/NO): NO